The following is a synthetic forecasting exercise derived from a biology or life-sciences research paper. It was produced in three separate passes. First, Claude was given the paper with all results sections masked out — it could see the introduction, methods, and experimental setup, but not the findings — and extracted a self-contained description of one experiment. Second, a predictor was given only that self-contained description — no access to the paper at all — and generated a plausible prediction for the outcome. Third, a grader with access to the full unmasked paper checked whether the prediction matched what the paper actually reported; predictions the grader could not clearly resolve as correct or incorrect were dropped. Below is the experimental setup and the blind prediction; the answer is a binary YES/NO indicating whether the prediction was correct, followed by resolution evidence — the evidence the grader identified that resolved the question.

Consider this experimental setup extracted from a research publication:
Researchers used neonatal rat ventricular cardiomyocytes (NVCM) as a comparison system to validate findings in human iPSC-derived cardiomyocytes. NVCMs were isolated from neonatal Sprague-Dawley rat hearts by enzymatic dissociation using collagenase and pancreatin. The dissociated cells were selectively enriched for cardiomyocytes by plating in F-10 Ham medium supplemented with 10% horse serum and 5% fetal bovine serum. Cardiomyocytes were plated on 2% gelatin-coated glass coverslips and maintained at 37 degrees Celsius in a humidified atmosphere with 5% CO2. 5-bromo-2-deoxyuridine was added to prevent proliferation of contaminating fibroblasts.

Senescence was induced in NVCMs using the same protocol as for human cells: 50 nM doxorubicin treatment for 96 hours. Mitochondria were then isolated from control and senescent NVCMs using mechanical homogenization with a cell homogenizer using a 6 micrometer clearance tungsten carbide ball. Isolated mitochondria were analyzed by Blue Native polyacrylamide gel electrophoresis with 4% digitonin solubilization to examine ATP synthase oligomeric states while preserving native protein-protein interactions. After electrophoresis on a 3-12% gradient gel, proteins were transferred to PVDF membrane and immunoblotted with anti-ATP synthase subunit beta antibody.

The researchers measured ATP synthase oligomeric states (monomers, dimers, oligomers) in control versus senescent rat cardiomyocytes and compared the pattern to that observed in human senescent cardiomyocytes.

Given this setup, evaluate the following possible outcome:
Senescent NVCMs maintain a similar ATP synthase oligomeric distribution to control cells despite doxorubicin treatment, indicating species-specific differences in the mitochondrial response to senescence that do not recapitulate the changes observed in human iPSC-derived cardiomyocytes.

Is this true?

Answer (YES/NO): NO